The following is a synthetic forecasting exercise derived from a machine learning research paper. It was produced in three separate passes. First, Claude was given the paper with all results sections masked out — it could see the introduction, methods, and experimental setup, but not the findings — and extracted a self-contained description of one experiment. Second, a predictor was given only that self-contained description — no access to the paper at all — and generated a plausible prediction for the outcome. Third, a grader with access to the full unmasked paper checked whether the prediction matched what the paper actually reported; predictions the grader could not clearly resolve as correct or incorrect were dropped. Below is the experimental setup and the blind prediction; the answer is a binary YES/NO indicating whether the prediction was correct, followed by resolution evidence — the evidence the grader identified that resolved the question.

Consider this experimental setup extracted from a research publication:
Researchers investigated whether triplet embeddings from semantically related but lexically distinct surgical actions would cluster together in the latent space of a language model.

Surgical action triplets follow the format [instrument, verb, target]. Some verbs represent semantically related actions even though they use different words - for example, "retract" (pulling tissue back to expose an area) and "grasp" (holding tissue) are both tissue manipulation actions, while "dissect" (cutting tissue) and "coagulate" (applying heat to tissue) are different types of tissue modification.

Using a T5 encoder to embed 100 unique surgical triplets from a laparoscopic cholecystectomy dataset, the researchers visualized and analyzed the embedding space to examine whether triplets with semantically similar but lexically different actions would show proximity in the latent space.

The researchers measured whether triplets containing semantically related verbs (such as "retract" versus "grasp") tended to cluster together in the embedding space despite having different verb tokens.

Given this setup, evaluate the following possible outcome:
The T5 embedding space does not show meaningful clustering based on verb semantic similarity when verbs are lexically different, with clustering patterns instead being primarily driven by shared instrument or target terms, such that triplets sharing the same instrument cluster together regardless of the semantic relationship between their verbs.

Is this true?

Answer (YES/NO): NO